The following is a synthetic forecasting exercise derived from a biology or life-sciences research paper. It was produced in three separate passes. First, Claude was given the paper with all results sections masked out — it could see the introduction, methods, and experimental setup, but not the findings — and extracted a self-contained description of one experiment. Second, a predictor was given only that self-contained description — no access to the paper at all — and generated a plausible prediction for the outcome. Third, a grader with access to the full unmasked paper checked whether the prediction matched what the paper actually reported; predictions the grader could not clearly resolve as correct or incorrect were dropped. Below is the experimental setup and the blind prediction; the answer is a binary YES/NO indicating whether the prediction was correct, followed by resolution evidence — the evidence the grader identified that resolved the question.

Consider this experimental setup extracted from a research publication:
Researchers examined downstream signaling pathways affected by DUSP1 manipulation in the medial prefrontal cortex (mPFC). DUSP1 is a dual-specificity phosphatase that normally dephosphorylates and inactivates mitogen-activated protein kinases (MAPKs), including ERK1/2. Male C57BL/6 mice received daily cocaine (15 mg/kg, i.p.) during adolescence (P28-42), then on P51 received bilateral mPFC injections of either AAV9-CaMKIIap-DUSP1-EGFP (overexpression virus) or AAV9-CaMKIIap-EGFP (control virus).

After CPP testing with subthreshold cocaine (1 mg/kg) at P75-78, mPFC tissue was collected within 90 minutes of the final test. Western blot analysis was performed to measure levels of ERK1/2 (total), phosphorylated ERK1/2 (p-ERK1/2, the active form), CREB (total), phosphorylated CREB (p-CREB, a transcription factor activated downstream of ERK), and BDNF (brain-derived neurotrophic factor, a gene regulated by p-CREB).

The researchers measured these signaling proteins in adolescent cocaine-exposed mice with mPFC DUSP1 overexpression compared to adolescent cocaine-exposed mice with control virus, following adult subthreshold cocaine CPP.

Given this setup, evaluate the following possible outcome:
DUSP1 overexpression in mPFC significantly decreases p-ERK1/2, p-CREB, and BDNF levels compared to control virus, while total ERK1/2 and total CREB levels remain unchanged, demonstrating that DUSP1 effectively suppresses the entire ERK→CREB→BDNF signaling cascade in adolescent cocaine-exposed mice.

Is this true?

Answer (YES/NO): NO